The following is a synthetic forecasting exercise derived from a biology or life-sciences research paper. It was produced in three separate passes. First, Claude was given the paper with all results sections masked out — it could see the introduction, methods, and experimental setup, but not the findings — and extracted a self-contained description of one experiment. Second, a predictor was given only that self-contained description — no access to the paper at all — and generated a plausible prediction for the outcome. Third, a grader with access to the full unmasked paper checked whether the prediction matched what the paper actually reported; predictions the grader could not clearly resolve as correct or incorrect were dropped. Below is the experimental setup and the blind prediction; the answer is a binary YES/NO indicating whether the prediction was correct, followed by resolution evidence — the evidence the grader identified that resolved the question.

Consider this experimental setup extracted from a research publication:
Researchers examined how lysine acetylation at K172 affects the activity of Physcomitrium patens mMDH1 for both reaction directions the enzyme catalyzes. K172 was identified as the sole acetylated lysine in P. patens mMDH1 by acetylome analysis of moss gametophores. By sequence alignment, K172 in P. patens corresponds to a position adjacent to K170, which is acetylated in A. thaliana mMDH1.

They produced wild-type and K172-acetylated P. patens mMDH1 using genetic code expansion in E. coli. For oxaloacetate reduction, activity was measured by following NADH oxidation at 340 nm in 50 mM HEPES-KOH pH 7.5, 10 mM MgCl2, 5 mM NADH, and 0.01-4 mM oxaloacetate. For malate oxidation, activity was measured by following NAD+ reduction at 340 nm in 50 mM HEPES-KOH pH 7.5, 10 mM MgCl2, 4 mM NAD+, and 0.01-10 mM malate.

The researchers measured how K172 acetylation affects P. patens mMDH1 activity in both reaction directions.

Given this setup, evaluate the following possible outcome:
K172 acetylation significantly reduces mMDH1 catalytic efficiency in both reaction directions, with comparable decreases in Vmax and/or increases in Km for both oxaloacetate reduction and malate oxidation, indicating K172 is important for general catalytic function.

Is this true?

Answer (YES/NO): NO